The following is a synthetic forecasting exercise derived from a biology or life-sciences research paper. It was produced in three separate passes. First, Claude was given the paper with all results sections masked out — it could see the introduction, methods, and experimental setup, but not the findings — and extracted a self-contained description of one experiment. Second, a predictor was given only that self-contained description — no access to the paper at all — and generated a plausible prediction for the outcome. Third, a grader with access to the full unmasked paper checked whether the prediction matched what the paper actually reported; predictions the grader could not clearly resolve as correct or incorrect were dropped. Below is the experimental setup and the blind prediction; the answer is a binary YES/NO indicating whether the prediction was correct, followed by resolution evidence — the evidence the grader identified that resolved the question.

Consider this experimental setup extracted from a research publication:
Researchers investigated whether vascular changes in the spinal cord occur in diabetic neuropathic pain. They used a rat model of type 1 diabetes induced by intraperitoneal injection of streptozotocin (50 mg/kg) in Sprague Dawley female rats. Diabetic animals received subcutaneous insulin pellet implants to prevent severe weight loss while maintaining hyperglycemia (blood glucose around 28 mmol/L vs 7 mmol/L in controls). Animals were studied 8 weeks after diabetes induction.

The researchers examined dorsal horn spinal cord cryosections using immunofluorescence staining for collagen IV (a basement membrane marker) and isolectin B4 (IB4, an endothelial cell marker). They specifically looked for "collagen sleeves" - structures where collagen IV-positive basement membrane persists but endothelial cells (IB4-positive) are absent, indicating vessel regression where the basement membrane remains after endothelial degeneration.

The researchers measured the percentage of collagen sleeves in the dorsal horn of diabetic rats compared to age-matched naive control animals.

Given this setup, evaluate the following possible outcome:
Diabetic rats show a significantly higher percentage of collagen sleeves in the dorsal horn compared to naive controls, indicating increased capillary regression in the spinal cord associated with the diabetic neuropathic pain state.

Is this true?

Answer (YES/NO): YES